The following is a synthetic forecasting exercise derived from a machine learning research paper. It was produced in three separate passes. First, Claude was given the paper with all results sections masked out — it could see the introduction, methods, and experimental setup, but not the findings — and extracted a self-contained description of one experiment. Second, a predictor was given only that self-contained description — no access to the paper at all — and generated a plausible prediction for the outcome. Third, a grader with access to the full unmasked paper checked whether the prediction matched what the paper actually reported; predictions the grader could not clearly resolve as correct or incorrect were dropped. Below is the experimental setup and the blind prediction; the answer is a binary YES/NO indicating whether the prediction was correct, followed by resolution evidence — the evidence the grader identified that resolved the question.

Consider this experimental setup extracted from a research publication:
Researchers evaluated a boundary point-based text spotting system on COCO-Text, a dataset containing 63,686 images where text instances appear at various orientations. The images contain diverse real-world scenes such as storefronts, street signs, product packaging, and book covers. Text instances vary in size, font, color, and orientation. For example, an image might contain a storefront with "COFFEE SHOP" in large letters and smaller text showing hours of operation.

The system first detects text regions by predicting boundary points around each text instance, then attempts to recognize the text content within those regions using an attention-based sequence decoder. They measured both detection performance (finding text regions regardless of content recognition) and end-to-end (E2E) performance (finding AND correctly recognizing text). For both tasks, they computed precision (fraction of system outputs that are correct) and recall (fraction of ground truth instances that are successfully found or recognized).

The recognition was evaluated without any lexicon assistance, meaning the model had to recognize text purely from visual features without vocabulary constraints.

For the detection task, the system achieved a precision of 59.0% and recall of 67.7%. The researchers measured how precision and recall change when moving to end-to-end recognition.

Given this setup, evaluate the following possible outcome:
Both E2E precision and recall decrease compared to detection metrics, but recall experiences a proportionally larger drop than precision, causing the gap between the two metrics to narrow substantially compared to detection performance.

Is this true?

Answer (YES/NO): NO